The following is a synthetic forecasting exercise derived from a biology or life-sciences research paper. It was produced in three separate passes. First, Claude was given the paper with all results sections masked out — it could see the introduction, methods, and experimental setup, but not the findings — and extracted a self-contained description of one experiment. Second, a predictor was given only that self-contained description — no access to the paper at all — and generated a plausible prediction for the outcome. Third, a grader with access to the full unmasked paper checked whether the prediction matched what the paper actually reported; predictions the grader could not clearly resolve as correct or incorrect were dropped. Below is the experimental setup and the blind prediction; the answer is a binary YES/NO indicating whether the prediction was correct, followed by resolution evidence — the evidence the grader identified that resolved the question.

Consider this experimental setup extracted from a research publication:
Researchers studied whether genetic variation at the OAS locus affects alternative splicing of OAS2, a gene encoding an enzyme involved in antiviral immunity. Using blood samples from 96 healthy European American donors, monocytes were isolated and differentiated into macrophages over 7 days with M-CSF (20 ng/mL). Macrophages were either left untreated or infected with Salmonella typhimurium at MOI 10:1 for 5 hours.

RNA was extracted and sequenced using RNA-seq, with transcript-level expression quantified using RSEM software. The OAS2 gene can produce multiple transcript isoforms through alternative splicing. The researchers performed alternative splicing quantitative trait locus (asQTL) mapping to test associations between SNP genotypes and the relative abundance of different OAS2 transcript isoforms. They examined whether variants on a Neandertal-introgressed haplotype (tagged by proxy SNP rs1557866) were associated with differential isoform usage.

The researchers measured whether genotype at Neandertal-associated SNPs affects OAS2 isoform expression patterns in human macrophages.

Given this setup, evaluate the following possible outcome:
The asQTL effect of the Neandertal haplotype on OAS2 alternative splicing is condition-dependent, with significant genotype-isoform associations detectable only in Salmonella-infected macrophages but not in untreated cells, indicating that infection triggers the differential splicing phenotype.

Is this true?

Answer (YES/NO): NO